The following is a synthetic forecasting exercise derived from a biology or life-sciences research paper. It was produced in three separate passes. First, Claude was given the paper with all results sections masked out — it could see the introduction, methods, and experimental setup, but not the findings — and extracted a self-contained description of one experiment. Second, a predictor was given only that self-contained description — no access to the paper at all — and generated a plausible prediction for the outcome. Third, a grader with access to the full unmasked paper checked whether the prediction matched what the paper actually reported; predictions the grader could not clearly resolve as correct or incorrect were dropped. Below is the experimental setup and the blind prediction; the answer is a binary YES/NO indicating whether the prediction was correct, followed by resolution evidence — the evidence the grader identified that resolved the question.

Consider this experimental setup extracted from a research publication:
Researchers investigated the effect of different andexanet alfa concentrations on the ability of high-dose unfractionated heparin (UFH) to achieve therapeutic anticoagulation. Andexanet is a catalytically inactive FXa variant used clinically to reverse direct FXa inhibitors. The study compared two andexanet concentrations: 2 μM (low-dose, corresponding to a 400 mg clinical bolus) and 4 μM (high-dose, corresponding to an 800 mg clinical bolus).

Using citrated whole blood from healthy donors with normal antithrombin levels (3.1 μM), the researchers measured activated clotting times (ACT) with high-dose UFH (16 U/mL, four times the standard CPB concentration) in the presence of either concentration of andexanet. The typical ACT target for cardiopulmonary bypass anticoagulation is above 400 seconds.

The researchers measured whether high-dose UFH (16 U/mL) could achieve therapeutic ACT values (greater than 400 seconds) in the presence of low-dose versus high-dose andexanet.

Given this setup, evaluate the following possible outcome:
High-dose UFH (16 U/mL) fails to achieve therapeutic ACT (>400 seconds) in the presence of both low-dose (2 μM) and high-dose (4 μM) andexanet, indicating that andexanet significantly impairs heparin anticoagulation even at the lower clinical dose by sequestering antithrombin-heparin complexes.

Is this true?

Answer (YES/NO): NO